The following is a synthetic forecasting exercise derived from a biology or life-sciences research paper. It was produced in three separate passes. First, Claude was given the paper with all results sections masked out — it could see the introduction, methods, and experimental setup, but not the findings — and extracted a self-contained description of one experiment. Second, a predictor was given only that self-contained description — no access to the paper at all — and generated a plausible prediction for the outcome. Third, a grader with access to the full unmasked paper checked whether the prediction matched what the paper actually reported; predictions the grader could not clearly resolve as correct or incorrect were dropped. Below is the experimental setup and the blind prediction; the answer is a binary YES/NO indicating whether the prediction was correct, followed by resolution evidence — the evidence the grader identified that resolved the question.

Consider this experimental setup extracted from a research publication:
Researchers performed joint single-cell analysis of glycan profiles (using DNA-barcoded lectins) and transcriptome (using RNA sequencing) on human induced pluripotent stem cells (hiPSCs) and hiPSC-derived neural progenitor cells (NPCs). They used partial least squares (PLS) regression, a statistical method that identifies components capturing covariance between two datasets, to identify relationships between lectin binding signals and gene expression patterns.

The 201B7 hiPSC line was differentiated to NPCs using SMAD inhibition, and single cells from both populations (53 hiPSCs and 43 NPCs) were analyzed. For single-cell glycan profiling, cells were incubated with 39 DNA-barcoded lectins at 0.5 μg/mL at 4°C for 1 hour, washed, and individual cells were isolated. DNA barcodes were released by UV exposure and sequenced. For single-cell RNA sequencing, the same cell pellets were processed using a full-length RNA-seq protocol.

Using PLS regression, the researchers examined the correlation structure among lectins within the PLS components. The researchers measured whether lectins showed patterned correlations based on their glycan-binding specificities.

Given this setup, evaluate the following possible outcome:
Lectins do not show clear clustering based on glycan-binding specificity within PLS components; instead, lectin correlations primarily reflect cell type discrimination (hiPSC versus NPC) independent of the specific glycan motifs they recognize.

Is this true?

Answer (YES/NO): NO